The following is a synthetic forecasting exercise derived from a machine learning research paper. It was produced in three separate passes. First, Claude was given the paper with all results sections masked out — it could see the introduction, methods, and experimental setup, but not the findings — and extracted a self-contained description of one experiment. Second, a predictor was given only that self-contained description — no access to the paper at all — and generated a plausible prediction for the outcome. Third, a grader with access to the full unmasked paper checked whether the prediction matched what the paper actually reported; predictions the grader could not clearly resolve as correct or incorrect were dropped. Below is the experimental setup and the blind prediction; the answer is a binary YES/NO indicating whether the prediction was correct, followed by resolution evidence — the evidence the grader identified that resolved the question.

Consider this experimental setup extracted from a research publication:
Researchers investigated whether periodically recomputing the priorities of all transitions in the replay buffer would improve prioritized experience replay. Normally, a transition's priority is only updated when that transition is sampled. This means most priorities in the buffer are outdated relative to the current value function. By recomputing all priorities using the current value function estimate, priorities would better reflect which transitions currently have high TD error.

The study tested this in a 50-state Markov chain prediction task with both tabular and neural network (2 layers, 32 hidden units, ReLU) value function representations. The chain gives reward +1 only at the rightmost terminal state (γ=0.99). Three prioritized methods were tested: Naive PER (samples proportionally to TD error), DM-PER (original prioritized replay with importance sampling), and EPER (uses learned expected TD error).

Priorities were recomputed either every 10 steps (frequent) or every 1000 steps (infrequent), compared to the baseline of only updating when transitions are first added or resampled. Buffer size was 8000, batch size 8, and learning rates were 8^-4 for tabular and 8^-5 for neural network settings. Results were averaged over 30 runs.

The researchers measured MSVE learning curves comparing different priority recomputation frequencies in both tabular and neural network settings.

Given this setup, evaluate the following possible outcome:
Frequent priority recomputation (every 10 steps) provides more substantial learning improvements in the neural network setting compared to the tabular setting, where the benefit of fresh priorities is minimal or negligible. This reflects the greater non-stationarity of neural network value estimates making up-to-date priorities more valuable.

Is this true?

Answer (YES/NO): NO